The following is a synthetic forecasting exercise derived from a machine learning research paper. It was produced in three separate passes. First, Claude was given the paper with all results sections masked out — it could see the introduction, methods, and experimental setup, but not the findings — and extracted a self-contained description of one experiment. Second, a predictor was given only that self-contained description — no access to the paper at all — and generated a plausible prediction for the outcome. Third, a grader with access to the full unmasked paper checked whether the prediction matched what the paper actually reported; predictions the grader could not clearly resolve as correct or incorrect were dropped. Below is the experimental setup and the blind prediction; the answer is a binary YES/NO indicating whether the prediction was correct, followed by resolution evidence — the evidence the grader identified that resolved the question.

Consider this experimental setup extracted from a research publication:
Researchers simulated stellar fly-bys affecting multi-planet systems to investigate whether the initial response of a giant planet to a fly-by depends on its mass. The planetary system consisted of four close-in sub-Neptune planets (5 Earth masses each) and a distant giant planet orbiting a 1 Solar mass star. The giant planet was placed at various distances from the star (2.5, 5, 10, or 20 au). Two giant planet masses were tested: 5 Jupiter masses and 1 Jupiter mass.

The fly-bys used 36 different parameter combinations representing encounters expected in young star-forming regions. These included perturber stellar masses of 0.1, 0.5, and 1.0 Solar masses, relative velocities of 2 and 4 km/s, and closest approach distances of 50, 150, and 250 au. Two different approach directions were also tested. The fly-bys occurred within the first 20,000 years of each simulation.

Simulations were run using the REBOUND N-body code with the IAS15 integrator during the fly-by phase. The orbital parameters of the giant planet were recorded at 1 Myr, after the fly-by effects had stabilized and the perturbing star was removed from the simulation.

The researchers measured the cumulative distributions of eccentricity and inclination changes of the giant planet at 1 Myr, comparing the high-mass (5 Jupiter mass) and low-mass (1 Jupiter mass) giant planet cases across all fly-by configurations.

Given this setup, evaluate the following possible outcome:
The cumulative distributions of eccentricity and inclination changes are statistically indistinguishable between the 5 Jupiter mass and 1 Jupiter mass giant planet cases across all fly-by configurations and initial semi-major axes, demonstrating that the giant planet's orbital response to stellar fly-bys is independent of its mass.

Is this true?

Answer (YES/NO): YES